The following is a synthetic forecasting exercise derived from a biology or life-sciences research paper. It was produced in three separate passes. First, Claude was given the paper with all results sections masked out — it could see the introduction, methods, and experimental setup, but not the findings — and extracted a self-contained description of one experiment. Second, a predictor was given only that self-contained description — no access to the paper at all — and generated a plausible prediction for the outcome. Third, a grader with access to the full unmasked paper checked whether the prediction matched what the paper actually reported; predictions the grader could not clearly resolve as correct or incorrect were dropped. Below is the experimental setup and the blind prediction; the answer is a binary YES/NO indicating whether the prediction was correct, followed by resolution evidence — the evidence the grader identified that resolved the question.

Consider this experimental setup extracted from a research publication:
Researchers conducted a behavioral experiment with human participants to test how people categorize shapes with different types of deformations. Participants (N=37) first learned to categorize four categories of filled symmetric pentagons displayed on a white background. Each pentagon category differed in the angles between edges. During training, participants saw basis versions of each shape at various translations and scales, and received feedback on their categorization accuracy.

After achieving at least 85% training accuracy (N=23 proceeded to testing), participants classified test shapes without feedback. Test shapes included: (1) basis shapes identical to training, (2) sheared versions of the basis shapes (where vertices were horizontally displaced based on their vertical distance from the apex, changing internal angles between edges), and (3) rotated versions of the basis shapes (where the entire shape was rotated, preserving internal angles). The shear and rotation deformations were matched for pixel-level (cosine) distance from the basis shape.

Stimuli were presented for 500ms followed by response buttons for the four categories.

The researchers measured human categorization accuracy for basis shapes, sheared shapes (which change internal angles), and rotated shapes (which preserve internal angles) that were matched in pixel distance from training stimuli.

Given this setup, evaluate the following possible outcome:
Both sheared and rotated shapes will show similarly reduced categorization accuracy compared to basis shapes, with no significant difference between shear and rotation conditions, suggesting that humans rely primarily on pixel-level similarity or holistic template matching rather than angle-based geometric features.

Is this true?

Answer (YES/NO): NO